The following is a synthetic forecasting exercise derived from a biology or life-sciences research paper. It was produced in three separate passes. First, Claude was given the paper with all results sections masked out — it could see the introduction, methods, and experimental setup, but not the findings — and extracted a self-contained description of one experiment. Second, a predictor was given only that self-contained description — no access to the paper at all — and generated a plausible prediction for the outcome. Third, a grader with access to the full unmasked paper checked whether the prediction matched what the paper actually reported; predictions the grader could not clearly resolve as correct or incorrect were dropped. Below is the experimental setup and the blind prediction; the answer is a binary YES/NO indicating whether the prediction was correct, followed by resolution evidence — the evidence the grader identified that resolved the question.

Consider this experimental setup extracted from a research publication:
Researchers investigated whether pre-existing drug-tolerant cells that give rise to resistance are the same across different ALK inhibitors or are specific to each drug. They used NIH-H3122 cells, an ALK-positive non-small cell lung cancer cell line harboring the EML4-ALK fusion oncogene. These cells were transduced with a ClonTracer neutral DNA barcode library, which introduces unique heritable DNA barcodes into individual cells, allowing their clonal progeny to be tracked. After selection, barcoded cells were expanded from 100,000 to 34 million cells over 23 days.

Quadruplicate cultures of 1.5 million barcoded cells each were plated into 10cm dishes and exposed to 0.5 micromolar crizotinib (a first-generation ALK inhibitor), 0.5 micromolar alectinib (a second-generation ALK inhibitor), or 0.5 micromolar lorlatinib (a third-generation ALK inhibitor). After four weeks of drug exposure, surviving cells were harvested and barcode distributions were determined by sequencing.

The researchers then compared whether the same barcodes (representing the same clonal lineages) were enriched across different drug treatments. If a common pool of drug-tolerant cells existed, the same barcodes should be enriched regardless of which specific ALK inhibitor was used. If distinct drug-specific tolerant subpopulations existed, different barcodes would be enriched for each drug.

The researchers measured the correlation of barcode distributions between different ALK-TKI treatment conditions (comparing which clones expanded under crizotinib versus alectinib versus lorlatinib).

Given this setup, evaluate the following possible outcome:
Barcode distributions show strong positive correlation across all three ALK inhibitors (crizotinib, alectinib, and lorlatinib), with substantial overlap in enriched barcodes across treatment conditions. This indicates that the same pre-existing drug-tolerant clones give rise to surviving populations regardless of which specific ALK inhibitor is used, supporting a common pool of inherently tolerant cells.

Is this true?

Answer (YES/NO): NO